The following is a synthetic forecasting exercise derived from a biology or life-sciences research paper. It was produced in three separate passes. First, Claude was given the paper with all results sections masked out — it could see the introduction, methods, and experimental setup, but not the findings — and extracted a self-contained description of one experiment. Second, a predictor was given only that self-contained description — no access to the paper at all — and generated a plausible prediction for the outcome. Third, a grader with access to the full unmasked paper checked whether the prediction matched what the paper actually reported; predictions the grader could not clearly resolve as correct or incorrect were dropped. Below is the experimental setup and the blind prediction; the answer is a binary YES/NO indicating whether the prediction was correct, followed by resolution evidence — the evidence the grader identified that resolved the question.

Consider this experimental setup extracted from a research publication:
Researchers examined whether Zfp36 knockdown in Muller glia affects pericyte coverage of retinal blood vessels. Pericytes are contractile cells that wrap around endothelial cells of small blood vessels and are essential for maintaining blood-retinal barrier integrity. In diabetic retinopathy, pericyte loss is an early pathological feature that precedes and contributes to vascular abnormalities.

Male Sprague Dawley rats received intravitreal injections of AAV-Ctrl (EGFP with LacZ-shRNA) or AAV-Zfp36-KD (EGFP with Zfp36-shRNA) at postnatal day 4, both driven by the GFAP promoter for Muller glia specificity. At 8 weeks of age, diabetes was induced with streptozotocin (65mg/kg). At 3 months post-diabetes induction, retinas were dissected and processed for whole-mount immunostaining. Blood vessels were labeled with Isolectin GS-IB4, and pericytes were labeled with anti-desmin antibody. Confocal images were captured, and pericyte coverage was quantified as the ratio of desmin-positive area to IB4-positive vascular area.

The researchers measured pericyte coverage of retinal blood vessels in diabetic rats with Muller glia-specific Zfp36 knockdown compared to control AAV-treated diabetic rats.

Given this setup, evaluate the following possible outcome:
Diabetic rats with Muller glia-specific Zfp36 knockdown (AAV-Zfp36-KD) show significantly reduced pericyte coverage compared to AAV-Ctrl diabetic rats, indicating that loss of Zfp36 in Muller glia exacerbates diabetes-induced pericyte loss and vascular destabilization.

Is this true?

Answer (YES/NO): YES